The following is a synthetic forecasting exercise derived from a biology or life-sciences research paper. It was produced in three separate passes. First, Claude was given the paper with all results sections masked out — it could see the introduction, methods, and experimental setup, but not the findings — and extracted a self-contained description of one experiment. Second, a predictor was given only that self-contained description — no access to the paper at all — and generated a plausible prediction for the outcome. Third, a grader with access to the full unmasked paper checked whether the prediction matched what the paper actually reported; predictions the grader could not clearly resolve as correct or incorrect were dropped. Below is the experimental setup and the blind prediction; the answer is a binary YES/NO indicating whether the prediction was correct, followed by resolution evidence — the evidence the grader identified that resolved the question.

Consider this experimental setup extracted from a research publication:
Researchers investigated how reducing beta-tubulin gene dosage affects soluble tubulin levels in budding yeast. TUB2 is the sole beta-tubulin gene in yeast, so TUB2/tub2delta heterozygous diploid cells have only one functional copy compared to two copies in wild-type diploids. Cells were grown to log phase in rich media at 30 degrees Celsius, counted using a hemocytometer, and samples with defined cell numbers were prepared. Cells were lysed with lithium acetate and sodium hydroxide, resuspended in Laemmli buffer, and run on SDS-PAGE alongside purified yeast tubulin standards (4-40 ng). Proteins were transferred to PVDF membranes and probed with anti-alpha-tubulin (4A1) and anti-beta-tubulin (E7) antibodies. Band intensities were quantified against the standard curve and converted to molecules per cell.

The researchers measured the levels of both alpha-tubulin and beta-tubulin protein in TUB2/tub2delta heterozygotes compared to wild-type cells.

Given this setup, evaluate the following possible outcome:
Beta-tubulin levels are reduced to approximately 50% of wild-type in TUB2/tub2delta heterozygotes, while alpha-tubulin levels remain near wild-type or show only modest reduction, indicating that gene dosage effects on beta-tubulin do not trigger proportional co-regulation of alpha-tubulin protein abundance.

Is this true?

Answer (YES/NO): NO